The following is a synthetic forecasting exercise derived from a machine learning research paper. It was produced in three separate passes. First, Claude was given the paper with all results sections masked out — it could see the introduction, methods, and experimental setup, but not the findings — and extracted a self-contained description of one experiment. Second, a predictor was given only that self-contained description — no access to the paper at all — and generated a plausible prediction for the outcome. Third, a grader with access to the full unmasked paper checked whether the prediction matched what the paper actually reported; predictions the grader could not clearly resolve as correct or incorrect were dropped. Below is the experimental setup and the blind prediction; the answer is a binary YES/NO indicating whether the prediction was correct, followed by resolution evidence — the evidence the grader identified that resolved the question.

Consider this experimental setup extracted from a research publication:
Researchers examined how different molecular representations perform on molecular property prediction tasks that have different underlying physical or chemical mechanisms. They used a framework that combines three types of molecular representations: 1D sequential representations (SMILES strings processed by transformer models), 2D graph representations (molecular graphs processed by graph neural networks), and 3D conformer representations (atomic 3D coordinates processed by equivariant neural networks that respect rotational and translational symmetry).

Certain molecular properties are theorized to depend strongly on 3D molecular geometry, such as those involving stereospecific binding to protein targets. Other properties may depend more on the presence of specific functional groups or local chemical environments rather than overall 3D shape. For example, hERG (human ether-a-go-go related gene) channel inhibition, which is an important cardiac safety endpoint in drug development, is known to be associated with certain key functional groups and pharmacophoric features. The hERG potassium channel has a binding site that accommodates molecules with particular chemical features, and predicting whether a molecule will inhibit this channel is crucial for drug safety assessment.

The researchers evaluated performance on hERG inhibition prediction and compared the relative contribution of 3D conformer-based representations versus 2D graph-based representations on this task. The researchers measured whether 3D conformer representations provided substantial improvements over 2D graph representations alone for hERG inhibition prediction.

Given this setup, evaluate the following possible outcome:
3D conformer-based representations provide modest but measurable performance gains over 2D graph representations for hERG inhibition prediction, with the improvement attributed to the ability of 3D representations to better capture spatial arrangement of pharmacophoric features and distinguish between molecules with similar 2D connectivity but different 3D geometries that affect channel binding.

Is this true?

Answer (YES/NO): NO